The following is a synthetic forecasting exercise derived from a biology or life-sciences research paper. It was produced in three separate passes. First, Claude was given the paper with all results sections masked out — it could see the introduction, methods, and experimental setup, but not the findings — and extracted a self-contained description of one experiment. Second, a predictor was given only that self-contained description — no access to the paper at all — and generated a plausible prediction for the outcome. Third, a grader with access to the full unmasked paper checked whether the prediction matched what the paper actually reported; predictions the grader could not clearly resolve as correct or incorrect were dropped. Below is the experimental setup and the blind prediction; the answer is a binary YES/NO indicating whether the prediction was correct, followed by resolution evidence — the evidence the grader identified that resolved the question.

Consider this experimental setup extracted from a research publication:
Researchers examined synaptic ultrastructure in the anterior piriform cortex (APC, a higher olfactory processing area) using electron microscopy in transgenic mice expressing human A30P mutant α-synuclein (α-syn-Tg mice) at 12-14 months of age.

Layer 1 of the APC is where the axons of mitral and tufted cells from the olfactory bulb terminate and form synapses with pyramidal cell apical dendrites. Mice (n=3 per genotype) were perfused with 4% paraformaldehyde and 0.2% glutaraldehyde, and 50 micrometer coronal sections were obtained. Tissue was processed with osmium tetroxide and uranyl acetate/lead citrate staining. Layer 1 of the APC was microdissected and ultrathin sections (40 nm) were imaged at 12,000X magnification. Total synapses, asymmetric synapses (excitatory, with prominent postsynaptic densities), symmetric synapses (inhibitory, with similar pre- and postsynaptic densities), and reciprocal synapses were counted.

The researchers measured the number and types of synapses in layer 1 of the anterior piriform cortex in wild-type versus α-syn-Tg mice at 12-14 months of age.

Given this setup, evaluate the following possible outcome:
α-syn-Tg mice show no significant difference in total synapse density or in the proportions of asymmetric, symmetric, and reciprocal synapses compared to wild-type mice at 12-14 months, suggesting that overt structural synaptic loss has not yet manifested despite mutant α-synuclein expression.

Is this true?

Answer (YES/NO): YES